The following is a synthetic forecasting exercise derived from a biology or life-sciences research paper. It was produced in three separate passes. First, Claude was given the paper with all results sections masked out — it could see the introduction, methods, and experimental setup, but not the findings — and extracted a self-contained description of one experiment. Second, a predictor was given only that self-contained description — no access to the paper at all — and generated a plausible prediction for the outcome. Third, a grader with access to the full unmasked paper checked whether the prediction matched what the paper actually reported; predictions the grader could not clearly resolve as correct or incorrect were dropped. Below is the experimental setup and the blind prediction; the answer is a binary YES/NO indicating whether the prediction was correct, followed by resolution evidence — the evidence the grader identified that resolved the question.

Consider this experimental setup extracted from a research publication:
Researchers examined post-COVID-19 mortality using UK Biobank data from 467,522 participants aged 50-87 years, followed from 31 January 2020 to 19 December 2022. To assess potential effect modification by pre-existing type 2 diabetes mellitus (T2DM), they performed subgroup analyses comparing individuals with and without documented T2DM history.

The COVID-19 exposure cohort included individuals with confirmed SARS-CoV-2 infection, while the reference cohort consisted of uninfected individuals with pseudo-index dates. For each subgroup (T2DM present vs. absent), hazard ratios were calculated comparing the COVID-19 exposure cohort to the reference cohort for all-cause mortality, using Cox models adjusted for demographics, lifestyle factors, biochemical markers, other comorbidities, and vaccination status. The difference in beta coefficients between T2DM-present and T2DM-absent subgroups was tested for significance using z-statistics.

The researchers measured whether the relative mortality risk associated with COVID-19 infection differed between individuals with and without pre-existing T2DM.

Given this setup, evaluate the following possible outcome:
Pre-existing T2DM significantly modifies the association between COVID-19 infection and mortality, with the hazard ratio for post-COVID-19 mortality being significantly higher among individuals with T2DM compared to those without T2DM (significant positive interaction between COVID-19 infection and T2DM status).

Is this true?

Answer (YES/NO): NO